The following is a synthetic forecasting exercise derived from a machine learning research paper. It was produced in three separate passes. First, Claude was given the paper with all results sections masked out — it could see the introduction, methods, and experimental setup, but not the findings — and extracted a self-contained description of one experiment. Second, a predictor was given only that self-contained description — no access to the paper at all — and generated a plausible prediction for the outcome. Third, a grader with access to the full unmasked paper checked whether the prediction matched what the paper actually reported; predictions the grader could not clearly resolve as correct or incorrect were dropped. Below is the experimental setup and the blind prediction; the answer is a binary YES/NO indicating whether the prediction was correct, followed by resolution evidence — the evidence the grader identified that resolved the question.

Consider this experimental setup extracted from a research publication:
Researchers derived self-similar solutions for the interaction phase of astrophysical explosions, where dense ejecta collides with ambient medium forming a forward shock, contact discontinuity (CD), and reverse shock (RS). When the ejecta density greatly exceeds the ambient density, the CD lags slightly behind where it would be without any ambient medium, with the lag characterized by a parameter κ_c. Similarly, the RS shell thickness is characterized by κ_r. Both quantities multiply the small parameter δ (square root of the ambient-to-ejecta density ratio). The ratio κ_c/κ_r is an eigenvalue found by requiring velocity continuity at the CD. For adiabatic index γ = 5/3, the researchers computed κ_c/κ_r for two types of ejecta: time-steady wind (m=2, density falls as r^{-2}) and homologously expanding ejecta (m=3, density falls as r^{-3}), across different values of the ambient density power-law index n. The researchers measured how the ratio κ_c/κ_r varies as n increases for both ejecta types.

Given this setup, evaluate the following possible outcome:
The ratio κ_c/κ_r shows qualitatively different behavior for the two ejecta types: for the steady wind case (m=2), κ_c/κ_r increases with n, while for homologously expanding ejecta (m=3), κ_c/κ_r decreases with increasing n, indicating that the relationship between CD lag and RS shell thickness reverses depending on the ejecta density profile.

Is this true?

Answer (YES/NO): NO